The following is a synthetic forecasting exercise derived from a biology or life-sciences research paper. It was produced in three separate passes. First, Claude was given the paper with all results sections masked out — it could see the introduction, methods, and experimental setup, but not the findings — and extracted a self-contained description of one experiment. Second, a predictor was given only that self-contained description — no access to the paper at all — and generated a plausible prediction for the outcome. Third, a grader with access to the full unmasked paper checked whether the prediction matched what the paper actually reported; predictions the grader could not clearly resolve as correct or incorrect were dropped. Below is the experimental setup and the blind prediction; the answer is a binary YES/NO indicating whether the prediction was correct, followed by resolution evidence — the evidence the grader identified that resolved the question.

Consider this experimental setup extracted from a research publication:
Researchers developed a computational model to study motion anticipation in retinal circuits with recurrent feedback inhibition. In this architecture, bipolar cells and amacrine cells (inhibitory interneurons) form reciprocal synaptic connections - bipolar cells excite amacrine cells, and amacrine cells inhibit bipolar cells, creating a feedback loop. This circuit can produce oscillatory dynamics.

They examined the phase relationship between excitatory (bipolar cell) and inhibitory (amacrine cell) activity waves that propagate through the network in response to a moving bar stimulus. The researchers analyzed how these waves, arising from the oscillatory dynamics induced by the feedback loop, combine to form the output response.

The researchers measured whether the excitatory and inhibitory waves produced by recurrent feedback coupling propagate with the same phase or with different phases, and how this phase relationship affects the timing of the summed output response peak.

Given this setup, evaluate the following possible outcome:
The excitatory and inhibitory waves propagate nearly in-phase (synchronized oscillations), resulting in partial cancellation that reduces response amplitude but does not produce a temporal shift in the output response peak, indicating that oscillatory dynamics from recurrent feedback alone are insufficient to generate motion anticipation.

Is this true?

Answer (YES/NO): NO